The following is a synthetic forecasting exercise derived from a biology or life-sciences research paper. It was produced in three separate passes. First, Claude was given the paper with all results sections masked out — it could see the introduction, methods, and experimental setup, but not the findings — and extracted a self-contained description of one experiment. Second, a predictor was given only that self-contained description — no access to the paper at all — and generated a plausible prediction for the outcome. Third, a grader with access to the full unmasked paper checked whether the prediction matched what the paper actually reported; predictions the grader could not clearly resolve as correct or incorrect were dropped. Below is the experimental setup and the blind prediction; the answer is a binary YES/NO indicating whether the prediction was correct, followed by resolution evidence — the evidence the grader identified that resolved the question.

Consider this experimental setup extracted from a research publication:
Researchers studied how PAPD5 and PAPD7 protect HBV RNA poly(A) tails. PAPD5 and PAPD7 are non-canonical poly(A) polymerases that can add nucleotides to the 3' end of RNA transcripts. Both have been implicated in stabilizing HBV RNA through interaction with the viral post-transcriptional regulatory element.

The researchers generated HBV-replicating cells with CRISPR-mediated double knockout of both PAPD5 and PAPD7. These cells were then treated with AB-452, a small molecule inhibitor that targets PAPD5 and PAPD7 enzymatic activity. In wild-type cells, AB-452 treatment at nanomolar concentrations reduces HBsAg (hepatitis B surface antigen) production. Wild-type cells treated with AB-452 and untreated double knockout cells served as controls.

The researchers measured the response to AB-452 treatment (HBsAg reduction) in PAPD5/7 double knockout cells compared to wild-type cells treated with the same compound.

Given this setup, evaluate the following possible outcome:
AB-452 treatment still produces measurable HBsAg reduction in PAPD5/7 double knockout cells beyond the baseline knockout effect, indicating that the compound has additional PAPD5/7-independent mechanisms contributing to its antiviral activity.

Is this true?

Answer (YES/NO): NO